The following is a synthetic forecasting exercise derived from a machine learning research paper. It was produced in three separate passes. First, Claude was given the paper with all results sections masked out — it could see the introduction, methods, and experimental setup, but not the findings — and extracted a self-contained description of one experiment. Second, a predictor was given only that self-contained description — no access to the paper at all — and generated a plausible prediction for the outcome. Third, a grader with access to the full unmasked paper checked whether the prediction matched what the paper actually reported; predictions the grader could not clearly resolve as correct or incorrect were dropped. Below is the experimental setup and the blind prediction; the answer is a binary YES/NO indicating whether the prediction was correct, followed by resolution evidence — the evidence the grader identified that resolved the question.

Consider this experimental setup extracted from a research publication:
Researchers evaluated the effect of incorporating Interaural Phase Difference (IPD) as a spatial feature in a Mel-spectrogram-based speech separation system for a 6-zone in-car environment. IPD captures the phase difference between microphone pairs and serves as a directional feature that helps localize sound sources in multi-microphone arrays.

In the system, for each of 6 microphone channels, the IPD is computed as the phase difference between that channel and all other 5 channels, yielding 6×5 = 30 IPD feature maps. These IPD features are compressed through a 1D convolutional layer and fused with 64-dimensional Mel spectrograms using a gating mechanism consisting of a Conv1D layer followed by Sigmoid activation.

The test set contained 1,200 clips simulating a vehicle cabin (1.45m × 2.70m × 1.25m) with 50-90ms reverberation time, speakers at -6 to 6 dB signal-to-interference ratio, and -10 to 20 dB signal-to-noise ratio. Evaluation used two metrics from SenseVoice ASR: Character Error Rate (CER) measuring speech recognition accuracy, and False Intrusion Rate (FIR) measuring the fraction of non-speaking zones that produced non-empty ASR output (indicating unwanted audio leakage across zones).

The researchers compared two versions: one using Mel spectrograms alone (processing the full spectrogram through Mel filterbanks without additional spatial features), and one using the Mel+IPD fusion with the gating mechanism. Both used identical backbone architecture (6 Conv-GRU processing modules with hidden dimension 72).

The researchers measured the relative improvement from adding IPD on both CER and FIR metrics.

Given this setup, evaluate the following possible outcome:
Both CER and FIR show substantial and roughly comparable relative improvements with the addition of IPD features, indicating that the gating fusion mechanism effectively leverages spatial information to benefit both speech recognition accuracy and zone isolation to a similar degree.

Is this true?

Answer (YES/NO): NO